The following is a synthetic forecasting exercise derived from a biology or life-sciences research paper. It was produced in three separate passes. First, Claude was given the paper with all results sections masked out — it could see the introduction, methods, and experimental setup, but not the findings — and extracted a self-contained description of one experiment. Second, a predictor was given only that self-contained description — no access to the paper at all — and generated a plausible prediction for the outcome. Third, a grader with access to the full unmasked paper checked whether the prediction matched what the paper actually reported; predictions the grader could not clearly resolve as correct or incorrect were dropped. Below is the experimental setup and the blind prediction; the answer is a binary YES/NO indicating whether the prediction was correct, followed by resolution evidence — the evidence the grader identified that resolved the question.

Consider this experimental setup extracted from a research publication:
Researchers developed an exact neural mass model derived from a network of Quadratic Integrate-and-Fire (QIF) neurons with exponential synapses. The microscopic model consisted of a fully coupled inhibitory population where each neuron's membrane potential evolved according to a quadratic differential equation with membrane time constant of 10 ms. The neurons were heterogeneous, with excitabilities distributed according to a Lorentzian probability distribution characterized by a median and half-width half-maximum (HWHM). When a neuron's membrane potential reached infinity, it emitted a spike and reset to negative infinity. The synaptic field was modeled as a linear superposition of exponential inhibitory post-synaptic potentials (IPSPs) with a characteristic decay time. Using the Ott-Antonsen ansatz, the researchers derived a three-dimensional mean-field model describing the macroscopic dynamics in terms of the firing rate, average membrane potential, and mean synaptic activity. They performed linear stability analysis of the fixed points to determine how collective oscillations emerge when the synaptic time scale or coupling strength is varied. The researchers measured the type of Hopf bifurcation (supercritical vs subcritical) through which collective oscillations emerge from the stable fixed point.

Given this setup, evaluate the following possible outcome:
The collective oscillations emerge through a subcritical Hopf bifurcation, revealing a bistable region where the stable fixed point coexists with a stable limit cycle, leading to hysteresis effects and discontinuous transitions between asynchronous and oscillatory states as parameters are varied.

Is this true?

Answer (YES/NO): NO